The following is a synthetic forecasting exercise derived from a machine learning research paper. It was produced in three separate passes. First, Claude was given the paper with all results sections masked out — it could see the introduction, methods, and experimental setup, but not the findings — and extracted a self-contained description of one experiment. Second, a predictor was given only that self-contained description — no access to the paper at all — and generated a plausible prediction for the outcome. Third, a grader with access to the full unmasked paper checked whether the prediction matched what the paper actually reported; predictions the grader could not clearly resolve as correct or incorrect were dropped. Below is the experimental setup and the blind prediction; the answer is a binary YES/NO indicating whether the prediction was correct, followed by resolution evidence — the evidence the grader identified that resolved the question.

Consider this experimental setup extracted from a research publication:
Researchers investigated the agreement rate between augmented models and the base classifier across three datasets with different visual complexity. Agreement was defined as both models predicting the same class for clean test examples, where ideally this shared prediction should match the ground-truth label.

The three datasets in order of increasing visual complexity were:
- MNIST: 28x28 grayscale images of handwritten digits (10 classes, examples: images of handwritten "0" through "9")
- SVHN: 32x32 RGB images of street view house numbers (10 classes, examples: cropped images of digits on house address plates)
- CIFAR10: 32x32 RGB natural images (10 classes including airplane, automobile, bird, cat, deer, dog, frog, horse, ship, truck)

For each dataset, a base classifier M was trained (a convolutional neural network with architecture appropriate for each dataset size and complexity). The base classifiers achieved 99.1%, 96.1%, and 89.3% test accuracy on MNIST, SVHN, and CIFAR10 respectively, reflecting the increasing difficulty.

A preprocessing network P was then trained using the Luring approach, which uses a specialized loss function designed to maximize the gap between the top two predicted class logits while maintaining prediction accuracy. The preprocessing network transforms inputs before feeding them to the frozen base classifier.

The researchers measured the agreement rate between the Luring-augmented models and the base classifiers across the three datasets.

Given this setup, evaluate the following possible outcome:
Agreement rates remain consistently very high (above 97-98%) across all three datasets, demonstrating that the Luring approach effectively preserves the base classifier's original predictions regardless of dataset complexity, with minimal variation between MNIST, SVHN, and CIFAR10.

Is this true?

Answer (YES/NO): NO